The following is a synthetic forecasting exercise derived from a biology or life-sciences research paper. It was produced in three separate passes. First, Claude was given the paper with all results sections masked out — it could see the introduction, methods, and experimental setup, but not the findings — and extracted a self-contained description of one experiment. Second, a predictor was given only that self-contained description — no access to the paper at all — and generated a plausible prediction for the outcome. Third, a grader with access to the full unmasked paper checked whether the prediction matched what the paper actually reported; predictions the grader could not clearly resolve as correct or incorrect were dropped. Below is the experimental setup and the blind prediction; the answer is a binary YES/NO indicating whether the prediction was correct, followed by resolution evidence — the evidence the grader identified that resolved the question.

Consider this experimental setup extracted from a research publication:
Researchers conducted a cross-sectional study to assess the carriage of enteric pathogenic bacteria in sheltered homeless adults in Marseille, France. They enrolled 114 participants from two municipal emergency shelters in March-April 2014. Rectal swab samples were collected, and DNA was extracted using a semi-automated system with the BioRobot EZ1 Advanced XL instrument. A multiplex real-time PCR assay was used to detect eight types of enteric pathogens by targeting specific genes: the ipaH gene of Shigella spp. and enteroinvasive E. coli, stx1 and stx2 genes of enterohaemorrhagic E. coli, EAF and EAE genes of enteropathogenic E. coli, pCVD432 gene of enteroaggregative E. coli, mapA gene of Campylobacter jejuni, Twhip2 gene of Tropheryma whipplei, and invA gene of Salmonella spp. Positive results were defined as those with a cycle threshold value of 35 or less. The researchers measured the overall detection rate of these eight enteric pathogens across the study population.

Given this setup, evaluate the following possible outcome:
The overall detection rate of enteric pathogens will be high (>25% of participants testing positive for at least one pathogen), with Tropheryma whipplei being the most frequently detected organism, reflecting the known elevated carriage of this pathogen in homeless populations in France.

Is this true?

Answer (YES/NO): NO